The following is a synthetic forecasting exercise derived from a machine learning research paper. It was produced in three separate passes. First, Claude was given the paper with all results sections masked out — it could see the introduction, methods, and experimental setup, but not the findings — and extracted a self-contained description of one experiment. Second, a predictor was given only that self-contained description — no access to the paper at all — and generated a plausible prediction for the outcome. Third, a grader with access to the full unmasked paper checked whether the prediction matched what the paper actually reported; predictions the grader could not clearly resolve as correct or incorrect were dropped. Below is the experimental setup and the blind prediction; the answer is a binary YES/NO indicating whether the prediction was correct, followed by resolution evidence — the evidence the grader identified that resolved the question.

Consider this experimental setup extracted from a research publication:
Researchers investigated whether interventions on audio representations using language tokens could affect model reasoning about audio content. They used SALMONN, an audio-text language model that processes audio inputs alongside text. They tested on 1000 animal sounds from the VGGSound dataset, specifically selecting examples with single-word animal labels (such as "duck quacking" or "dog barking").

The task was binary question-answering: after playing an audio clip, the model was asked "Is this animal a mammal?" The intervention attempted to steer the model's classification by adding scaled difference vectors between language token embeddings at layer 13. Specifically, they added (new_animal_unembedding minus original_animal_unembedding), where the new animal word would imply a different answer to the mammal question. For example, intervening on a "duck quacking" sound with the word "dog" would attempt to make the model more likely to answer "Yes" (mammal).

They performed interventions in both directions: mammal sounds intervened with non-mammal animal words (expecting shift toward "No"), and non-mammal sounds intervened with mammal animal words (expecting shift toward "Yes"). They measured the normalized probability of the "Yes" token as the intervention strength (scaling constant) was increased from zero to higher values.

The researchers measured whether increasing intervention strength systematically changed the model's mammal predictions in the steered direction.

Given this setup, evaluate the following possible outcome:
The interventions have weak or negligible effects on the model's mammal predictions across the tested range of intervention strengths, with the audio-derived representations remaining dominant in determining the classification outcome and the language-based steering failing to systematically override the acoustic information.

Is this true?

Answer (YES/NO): NO